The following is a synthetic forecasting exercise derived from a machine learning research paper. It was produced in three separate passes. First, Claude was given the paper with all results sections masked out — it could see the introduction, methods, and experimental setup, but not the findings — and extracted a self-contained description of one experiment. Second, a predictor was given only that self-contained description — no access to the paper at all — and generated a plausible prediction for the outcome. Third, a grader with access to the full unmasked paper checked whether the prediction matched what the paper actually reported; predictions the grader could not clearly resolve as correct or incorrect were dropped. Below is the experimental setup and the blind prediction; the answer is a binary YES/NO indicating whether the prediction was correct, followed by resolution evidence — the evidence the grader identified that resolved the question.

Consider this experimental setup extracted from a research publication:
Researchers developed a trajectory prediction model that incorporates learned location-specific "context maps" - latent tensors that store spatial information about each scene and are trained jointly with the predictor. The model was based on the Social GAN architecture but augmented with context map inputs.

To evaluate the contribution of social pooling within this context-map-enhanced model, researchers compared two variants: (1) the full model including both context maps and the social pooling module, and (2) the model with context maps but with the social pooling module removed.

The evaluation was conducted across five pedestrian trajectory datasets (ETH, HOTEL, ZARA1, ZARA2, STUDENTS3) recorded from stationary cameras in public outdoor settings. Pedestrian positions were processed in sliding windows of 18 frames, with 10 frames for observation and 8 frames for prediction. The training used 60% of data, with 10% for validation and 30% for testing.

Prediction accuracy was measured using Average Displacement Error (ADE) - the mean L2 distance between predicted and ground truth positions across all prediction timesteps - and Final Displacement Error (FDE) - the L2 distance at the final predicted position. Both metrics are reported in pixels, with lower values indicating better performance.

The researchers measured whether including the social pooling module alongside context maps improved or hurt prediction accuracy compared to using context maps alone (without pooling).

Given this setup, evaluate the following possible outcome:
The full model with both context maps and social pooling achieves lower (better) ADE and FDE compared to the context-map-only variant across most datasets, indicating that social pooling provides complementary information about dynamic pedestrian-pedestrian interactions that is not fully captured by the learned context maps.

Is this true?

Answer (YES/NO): NO